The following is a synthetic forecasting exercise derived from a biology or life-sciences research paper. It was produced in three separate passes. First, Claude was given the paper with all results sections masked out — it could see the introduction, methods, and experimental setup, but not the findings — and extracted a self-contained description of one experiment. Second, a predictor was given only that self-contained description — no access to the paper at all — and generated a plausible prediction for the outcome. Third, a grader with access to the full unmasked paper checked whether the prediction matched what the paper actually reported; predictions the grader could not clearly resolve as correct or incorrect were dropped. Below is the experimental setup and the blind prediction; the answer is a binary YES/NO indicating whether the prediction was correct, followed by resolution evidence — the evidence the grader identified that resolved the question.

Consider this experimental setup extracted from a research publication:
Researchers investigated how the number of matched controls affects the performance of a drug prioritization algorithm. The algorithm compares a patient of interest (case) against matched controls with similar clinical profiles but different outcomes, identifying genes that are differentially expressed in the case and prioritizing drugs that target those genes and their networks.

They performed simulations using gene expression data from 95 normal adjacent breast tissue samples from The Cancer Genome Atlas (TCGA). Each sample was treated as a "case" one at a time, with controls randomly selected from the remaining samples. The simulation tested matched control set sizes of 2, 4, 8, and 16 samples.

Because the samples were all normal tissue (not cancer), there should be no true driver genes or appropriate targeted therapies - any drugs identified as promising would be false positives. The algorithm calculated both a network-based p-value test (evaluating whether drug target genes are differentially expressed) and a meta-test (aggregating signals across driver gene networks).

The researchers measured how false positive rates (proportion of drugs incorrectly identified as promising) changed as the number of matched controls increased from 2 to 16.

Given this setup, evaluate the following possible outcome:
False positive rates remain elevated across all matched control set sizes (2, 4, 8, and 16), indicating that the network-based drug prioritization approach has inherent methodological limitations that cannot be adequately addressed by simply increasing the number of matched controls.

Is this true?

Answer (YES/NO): YES